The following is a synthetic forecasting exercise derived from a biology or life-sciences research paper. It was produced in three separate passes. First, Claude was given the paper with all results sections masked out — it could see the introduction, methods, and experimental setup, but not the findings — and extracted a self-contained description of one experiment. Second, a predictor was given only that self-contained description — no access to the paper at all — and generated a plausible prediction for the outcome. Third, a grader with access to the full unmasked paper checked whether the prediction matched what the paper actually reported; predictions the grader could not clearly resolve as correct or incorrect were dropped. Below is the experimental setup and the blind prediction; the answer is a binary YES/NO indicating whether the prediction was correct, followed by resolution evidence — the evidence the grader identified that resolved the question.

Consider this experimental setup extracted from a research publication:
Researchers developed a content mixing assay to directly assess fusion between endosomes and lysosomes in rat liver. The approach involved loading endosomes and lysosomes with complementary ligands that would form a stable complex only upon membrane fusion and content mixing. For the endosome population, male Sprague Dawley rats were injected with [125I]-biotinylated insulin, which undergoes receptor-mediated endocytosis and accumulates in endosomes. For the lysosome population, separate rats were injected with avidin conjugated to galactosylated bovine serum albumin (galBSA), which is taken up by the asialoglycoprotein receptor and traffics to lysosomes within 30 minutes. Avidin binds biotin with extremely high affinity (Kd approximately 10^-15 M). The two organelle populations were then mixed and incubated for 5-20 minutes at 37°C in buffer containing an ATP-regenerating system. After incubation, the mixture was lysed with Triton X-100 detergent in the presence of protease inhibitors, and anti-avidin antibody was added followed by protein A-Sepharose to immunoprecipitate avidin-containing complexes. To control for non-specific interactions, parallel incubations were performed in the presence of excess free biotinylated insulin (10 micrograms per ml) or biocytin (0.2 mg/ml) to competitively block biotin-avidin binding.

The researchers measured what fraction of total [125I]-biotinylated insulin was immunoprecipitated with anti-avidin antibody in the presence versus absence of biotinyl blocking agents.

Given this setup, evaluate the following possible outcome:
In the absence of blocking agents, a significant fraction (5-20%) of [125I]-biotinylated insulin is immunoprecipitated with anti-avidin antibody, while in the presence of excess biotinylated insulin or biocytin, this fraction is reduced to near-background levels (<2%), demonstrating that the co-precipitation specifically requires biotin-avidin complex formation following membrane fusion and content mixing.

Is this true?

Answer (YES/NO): NO